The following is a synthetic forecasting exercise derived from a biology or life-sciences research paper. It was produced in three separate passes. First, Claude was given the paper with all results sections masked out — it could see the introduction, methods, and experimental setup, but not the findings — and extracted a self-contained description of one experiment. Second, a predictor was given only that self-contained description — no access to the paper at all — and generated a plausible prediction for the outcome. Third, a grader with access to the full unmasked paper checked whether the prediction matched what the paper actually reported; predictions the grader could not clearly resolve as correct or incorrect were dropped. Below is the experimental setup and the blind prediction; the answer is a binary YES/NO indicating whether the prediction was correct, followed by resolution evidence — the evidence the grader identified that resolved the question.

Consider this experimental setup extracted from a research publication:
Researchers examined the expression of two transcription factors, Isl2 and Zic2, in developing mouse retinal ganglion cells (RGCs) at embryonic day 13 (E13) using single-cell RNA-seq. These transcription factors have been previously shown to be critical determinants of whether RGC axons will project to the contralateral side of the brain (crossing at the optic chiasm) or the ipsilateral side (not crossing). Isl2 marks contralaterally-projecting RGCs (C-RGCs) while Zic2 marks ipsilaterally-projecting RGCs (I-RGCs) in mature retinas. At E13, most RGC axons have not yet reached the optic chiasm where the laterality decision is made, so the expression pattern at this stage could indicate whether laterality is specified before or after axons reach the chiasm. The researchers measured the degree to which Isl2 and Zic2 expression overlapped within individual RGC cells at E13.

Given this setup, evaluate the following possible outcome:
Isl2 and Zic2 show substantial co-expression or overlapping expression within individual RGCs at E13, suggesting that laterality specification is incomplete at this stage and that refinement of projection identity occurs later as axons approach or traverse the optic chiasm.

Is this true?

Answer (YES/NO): NO